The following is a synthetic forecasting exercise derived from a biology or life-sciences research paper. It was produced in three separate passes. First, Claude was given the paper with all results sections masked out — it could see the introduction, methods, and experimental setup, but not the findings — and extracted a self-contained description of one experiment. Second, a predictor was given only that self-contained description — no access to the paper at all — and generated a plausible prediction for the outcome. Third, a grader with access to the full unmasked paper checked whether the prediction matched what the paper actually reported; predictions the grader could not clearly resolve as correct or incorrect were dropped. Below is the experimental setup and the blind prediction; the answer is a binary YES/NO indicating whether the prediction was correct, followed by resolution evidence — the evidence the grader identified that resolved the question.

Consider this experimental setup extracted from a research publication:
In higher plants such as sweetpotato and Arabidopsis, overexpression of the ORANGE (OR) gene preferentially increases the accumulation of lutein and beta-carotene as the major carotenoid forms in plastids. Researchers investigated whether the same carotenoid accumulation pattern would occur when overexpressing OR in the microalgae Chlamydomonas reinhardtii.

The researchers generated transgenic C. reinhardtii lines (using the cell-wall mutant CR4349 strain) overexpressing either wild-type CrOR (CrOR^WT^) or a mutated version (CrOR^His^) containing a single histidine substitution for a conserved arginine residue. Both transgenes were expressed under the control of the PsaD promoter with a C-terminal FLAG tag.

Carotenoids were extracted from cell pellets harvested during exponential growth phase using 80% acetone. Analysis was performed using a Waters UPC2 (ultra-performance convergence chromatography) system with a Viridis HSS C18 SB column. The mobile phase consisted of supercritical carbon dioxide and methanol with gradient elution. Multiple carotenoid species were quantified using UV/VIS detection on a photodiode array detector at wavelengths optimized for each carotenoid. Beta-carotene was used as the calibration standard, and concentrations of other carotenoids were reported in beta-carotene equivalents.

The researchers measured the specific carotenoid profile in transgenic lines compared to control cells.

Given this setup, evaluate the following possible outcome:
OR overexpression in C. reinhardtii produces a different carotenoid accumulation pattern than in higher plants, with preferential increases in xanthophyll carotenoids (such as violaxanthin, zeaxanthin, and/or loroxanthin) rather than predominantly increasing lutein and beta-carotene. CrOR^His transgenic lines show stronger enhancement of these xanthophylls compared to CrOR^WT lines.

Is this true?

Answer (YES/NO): NO